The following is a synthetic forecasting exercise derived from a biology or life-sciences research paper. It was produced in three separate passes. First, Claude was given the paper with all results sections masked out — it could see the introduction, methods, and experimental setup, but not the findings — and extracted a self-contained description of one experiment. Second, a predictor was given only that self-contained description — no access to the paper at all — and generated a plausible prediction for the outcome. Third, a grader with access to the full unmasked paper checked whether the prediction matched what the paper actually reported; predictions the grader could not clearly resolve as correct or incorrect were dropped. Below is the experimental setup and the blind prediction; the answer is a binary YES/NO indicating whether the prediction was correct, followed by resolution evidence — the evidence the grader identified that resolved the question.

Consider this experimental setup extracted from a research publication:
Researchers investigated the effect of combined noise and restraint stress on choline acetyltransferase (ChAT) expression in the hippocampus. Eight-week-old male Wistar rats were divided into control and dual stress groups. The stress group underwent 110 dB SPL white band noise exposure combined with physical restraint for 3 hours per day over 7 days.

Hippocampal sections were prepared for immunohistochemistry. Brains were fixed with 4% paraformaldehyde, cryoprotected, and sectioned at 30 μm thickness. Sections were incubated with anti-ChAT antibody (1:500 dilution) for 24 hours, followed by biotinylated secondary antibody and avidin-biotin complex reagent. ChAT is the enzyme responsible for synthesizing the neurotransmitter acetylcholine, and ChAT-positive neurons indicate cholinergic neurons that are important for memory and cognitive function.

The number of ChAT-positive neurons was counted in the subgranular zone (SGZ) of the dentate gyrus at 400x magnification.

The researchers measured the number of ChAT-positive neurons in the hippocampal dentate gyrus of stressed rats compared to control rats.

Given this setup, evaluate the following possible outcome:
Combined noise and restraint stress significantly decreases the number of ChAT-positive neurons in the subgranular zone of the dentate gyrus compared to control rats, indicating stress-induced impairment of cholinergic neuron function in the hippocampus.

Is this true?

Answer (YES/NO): YES